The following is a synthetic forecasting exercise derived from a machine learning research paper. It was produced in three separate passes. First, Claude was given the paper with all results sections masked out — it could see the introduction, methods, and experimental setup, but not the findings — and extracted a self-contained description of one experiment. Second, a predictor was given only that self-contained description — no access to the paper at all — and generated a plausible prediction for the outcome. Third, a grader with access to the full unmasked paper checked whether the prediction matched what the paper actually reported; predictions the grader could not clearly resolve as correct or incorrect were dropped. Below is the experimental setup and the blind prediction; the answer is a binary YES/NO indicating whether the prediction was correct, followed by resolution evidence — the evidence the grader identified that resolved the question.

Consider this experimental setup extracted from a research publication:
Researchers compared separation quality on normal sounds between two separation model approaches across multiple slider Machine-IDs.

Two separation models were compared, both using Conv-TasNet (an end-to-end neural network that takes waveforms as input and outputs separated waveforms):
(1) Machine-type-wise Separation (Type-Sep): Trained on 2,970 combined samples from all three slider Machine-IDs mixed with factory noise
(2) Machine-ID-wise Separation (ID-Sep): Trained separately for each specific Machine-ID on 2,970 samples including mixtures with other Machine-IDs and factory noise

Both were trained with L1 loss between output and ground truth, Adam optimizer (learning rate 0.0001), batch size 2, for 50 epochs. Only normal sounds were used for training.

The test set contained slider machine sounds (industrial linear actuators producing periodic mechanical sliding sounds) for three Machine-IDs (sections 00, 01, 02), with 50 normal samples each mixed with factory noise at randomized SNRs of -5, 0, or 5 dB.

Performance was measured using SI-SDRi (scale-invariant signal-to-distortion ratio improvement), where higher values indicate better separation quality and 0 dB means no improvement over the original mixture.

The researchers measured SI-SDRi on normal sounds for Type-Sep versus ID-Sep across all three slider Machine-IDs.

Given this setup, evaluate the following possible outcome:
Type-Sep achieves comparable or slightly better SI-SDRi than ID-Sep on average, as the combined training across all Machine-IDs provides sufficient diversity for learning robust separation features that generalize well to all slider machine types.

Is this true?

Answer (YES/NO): NO